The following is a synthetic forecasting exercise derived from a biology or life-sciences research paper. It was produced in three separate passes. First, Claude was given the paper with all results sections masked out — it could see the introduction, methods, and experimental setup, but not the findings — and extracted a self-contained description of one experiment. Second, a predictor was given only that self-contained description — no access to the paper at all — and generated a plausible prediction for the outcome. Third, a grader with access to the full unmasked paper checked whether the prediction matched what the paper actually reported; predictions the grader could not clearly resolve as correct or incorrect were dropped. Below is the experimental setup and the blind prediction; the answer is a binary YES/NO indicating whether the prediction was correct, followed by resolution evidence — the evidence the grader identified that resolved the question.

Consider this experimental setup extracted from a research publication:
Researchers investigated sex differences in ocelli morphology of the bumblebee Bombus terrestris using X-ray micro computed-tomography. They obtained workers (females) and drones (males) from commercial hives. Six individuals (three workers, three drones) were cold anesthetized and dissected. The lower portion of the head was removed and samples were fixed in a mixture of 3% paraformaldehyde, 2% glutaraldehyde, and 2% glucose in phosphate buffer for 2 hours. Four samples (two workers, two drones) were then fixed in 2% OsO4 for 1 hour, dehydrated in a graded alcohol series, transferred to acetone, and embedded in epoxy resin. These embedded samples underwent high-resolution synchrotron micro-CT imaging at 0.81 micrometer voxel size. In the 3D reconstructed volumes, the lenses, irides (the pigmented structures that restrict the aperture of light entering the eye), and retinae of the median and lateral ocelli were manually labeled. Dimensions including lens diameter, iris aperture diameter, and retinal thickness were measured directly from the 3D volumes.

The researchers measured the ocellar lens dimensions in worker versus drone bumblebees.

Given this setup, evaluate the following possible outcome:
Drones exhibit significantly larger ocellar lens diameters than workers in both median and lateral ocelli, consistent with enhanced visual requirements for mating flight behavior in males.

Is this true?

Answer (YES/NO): NO